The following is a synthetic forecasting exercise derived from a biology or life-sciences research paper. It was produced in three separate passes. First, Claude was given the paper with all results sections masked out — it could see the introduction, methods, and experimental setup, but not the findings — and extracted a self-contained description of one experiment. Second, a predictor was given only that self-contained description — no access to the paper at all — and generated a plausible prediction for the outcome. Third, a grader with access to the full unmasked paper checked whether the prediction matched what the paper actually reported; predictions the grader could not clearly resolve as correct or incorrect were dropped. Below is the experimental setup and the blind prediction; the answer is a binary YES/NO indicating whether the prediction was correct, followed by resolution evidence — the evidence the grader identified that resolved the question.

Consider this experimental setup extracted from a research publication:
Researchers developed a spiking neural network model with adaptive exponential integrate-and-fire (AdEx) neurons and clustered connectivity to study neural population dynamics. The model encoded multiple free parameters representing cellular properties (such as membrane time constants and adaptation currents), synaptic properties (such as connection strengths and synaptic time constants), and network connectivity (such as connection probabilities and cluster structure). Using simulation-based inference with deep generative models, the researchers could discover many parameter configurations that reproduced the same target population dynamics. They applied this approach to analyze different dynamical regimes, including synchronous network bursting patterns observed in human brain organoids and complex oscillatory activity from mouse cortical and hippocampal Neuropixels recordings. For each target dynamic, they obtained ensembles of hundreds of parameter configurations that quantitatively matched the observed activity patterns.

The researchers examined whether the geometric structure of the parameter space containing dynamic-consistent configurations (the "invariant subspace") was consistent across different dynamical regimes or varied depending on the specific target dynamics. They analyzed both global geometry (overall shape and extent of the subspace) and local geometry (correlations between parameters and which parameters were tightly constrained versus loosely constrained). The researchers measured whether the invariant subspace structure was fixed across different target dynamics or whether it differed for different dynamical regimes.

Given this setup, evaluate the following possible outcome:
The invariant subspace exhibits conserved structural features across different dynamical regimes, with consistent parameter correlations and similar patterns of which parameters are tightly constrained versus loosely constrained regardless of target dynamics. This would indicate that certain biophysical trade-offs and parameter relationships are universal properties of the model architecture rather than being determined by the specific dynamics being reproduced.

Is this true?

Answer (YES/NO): NO